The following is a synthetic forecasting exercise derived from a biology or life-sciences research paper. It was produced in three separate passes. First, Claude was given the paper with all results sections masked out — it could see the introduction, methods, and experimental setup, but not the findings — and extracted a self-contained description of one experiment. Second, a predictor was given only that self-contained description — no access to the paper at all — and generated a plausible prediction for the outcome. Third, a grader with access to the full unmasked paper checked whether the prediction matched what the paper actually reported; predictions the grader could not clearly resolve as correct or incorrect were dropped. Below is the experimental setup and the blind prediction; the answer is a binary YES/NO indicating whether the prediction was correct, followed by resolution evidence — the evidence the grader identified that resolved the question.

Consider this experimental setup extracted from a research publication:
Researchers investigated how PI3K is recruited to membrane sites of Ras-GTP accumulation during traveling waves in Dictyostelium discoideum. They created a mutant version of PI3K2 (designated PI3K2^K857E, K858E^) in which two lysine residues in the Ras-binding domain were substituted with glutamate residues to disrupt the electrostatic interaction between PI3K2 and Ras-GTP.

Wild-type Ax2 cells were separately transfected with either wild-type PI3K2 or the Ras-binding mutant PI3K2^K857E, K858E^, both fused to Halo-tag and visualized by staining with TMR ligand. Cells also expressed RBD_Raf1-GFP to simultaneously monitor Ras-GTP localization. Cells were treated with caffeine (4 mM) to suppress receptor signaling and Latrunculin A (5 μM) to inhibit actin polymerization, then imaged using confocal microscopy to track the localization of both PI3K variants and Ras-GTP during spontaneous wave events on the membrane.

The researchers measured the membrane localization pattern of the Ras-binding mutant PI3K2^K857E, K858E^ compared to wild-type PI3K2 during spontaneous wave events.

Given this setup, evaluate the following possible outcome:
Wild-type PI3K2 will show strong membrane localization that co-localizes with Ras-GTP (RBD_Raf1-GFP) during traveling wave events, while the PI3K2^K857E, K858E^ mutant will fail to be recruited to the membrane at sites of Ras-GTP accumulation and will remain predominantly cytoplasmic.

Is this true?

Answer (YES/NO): NO